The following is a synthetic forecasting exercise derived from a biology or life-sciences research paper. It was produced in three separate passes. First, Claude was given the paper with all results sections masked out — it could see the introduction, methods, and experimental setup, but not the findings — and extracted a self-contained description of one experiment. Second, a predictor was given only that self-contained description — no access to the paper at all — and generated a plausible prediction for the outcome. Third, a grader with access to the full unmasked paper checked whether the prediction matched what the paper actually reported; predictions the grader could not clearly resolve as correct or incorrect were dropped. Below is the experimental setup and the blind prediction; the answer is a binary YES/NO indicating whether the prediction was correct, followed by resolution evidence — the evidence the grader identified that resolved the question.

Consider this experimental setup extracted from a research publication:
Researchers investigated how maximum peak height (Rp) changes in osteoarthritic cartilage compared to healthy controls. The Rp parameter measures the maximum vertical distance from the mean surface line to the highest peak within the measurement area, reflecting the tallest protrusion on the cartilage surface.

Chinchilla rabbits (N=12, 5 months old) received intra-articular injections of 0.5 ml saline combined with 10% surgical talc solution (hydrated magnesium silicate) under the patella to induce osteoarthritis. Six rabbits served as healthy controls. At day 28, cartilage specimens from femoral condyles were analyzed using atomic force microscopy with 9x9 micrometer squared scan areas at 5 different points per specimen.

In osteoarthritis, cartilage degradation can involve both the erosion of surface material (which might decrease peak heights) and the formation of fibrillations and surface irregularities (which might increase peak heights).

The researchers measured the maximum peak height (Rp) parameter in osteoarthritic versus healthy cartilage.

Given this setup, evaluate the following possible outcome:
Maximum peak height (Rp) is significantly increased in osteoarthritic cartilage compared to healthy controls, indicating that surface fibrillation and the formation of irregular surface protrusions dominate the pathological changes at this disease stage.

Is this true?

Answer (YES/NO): YES